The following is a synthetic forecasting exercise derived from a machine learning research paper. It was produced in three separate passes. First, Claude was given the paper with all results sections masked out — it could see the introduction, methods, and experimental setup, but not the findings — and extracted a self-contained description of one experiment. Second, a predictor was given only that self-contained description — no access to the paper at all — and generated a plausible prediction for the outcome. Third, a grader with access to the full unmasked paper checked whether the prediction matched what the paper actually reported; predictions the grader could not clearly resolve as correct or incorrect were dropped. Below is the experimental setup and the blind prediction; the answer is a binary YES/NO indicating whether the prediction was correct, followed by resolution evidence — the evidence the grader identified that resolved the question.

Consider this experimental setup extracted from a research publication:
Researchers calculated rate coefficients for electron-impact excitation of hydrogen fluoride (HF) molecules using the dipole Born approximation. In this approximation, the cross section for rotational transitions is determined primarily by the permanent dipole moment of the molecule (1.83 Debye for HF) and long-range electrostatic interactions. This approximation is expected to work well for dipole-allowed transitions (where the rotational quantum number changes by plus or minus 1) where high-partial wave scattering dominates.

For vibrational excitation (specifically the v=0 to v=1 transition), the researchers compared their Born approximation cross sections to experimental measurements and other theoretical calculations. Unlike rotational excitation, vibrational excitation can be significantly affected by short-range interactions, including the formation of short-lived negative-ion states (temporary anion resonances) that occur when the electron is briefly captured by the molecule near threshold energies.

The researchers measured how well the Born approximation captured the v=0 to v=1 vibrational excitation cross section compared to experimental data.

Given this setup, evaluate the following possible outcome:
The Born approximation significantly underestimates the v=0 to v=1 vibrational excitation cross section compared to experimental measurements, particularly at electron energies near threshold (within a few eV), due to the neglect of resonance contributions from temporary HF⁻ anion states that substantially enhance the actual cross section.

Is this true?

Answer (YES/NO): YES